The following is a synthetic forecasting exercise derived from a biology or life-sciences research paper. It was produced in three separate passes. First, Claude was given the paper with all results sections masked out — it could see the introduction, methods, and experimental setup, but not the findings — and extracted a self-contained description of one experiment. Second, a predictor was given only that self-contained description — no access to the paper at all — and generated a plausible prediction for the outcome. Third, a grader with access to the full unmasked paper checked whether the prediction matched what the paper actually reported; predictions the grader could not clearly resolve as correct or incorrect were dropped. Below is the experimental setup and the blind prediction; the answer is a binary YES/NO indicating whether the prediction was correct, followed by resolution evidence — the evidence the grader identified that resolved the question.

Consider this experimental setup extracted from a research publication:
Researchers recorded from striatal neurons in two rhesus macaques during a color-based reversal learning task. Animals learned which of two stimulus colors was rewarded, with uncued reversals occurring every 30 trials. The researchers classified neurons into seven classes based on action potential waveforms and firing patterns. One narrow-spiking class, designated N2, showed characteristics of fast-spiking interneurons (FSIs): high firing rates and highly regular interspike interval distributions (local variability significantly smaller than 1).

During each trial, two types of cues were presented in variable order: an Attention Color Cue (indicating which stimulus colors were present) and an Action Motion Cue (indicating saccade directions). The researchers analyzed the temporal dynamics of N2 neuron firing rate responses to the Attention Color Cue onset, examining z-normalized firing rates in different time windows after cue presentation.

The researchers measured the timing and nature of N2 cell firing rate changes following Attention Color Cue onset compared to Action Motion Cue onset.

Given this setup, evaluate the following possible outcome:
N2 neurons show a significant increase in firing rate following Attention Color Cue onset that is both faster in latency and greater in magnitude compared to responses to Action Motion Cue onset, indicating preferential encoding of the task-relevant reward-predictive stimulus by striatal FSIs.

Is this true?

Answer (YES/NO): YES